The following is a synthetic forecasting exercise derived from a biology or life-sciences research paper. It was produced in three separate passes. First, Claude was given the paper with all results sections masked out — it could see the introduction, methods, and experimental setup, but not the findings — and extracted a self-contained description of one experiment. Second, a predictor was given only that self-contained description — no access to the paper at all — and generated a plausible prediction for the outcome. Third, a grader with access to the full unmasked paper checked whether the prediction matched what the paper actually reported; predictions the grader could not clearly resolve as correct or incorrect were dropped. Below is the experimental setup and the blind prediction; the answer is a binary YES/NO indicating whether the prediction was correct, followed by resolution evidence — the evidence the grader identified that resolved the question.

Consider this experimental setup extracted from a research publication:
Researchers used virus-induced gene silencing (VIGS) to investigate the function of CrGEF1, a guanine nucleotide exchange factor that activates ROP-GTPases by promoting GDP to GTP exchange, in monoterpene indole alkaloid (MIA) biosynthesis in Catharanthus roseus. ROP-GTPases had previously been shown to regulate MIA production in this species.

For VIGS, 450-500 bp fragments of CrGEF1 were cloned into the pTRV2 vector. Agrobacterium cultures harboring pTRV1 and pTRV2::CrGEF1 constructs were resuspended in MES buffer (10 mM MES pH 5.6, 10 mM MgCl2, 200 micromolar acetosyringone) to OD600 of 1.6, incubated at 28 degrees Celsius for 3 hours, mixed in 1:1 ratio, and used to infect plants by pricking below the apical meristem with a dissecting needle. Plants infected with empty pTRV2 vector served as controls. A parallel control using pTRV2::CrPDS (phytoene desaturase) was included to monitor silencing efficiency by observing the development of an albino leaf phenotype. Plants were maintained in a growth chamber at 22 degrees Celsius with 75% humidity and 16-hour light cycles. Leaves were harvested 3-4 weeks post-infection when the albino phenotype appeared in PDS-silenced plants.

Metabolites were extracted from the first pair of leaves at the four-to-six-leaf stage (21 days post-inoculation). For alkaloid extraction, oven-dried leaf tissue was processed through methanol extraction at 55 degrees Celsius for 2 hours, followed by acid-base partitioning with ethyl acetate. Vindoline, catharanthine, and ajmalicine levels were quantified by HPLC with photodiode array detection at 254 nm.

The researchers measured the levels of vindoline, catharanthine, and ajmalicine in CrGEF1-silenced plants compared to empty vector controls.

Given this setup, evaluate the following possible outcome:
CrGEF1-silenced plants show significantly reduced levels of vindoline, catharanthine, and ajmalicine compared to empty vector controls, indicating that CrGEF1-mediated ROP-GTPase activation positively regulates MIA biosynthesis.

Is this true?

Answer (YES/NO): YES